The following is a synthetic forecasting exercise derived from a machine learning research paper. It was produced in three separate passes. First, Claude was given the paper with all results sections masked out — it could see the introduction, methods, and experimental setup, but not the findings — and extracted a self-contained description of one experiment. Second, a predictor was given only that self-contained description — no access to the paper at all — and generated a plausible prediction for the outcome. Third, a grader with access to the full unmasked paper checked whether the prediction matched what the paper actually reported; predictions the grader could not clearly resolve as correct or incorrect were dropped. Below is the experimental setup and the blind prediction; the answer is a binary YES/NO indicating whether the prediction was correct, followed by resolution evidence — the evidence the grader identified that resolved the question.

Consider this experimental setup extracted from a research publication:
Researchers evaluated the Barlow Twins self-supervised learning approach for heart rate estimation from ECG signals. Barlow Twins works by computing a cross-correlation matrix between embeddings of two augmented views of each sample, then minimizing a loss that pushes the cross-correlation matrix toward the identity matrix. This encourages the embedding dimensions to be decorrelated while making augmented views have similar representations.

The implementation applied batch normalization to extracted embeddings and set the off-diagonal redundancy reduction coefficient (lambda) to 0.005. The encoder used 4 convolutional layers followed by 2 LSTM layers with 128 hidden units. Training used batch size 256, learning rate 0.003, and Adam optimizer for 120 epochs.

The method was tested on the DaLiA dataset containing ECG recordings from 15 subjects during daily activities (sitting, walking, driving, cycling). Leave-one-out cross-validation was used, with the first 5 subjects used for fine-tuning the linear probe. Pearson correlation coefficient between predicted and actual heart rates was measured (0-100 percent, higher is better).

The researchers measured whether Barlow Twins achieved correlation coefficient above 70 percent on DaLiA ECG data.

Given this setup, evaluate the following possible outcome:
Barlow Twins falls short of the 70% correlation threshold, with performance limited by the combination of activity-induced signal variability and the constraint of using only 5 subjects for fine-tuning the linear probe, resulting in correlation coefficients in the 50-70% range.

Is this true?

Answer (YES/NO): YES